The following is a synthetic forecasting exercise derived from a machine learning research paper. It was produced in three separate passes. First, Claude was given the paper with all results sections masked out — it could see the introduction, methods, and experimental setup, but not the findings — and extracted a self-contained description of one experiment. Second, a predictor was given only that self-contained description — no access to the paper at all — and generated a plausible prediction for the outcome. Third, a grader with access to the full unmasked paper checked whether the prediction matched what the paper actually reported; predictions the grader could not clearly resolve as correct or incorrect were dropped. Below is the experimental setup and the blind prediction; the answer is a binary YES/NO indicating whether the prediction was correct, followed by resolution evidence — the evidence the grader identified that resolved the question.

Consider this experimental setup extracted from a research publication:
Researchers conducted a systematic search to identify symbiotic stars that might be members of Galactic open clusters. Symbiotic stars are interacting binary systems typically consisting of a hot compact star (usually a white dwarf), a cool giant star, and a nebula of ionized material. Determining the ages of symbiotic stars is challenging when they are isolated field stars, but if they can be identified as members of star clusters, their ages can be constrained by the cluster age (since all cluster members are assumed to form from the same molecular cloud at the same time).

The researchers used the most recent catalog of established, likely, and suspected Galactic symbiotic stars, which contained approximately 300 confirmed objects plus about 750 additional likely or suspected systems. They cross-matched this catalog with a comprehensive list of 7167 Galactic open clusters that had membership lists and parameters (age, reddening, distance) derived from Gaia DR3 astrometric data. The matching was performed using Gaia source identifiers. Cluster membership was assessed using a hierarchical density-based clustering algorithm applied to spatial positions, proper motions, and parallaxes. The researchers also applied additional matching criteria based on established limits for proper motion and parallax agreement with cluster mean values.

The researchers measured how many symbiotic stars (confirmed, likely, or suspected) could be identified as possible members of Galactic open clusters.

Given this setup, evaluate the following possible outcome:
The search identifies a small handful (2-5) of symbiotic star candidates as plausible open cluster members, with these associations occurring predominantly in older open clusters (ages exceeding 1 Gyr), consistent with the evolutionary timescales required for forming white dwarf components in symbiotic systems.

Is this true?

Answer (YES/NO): NO